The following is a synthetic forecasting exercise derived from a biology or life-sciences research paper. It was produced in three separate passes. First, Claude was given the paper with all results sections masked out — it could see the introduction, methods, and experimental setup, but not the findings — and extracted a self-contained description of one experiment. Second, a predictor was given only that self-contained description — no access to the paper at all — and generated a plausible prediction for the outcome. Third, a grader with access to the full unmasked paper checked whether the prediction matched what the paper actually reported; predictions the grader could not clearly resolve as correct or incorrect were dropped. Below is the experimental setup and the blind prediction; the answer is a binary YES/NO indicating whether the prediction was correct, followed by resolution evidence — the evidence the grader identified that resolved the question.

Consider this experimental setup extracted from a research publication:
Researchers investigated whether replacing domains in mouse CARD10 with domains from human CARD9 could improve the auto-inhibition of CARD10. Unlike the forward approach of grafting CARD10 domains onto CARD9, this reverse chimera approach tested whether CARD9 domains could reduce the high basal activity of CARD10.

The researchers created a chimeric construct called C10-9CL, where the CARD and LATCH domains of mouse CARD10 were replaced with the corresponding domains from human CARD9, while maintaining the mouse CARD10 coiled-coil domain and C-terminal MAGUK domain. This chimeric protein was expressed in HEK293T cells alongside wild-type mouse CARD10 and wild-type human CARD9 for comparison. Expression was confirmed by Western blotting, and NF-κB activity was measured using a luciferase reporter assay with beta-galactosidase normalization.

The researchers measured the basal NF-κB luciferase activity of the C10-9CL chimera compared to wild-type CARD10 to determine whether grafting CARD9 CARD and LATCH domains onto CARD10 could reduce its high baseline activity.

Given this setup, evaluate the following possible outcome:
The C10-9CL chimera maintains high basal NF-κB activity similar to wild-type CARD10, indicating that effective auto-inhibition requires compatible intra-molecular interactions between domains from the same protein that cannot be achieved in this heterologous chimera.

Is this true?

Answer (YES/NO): NO